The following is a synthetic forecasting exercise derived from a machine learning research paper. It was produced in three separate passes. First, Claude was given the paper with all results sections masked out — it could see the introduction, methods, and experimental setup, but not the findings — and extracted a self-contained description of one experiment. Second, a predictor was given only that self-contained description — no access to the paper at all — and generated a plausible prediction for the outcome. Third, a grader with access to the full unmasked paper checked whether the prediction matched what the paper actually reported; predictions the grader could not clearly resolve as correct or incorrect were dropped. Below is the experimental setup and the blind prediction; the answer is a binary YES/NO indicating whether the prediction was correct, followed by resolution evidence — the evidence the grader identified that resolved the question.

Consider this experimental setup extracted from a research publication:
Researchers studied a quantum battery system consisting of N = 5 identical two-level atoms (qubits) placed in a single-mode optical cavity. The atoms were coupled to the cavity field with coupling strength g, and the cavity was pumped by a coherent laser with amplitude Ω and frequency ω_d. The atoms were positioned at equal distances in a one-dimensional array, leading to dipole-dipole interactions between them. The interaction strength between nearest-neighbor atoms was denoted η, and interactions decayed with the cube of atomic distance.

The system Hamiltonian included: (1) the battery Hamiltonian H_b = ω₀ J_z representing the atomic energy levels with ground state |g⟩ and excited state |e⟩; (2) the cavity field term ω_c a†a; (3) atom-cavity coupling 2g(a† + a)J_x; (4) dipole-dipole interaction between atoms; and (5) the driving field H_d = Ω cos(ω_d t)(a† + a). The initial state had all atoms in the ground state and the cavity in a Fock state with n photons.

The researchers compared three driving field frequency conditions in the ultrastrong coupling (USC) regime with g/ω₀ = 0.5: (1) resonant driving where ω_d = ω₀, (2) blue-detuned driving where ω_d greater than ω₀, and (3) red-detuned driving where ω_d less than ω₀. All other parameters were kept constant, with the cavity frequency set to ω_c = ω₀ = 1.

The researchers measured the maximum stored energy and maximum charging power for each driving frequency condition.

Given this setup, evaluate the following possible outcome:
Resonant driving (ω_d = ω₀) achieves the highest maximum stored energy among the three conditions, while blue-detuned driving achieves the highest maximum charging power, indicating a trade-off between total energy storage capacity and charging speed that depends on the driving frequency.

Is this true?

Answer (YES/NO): NO